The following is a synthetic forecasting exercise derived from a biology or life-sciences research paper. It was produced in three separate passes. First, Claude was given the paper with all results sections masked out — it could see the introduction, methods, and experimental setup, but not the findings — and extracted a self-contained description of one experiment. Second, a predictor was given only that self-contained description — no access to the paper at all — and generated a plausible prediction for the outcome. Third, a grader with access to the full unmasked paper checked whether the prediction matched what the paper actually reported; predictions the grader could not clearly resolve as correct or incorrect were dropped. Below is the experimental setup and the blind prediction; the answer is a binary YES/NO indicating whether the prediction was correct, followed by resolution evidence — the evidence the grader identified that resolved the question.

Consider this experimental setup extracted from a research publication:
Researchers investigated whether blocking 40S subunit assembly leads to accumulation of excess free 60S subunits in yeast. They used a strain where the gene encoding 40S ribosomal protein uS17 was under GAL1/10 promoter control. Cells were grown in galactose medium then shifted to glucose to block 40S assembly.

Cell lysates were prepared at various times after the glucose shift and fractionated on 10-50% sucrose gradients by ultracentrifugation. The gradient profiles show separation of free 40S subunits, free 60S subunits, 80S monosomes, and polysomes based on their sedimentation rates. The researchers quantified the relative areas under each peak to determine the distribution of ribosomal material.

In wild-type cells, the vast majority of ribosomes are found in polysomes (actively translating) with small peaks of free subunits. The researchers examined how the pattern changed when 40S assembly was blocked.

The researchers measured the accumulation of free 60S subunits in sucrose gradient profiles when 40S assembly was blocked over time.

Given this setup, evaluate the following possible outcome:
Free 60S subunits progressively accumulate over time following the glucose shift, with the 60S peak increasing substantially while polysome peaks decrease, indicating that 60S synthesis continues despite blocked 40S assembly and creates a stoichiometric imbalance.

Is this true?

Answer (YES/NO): YES